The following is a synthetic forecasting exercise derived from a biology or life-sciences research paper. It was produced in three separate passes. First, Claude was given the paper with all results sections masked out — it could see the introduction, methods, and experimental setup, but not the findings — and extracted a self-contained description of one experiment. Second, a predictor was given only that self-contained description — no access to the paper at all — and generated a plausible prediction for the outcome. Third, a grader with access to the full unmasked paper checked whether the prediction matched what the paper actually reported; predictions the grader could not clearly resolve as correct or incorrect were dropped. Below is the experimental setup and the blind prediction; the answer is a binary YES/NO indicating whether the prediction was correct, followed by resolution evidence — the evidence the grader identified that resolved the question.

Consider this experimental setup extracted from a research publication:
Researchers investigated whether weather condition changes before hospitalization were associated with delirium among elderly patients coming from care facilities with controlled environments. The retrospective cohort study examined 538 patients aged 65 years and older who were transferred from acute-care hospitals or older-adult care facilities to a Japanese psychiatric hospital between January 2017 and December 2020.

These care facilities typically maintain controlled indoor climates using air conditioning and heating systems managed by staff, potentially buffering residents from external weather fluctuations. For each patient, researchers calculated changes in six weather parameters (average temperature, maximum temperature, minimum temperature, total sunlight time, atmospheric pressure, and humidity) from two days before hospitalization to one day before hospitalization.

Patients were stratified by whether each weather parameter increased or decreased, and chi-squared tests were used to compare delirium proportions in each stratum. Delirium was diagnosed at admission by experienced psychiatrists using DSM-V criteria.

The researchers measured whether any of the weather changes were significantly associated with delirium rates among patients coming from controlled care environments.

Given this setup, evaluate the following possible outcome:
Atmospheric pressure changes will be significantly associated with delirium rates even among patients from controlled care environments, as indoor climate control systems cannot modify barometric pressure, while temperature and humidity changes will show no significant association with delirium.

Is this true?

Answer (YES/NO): NO